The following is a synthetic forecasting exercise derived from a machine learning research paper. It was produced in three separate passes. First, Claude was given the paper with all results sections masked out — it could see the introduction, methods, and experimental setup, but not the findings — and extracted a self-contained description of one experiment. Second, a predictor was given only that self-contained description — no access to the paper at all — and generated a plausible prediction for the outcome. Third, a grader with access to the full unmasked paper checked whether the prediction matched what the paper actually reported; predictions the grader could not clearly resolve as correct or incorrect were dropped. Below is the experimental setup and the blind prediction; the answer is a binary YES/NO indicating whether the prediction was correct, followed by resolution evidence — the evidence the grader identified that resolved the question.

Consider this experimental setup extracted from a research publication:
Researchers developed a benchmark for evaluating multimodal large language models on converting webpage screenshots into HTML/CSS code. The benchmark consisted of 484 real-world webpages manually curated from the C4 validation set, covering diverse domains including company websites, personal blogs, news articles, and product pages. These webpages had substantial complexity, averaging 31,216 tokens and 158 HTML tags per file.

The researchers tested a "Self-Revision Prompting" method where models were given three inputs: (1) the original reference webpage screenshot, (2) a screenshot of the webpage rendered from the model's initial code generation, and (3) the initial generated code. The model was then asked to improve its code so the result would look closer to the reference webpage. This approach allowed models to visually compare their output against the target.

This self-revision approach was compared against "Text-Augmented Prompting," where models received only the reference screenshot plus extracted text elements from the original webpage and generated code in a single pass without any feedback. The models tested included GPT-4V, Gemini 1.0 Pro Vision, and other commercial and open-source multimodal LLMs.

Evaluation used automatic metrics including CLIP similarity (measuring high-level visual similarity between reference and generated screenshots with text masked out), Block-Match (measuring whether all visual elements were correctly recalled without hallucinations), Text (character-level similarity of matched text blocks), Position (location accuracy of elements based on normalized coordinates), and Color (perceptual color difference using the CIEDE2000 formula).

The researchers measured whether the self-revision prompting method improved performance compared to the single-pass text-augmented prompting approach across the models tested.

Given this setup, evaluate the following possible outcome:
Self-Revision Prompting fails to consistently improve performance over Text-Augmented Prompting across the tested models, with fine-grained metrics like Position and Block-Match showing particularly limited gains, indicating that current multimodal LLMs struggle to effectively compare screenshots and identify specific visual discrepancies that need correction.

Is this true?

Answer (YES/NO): NO